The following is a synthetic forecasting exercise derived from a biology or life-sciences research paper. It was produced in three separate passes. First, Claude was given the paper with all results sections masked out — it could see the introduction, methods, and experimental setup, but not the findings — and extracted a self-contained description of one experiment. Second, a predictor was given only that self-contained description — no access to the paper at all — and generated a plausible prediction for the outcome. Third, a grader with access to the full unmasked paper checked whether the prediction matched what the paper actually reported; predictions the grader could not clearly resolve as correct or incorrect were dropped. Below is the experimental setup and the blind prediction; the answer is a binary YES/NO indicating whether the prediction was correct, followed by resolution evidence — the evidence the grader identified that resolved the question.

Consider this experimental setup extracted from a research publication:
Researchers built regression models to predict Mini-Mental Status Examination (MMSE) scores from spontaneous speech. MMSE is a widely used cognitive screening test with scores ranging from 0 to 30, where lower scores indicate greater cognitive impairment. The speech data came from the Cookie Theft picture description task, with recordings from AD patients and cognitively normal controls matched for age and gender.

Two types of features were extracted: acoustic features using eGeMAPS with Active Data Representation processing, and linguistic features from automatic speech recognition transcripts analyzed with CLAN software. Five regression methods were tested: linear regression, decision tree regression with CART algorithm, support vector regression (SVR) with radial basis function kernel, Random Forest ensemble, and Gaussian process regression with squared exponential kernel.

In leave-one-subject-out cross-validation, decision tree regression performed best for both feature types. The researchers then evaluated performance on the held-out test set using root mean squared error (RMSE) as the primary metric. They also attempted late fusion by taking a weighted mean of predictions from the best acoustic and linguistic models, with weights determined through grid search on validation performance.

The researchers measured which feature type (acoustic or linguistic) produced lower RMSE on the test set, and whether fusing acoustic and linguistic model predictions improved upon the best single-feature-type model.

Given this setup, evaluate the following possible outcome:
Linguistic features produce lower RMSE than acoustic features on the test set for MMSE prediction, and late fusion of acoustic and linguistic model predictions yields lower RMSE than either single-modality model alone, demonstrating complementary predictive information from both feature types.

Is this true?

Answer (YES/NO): NO